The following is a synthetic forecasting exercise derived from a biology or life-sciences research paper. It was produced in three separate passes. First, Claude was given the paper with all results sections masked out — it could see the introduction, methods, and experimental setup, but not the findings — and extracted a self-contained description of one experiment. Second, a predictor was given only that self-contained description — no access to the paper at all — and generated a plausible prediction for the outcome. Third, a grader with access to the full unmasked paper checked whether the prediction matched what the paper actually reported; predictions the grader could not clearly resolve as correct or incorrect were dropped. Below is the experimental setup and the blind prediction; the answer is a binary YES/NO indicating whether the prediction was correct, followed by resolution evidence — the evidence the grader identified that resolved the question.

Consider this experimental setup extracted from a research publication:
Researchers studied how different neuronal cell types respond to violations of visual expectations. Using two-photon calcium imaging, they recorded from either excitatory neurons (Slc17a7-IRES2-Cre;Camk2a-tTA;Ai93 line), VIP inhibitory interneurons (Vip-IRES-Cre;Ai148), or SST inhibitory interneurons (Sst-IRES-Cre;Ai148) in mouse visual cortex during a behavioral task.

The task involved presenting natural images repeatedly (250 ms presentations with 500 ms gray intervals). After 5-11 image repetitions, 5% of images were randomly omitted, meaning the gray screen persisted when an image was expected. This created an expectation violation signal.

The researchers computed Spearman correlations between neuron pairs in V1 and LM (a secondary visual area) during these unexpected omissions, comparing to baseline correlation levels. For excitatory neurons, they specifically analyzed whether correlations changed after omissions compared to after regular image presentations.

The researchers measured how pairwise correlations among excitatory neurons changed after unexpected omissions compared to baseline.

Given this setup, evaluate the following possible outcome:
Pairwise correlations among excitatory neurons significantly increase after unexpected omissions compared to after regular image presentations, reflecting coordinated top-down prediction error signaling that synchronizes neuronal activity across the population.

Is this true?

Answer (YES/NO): NO